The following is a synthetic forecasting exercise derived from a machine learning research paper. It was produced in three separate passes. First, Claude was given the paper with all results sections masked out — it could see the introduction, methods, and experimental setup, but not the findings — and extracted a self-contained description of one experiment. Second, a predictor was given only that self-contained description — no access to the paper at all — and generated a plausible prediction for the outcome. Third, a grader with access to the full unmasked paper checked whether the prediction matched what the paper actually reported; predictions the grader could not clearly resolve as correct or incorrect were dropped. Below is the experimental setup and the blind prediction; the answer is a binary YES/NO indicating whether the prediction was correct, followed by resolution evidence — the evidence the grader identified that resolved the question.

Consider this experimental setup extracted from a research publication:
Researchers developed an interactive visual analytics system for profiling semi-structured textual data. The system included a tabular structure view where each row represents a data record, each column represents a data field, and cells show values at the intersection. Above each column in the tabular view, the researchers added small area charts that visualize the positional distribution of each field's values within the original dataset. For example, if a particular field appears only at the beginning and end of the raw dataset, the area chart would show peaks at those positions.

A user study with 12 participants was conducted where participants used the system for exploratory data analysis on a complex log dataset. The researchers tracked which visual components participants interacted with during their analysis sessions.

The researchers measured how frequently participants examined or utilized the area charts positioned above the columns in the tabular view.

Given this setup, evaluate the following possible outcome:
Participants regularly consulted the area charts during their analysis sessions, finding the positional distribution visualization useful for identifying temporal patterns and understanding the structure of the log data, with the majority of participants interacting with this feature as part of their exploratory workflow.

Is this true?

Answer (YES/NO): NO